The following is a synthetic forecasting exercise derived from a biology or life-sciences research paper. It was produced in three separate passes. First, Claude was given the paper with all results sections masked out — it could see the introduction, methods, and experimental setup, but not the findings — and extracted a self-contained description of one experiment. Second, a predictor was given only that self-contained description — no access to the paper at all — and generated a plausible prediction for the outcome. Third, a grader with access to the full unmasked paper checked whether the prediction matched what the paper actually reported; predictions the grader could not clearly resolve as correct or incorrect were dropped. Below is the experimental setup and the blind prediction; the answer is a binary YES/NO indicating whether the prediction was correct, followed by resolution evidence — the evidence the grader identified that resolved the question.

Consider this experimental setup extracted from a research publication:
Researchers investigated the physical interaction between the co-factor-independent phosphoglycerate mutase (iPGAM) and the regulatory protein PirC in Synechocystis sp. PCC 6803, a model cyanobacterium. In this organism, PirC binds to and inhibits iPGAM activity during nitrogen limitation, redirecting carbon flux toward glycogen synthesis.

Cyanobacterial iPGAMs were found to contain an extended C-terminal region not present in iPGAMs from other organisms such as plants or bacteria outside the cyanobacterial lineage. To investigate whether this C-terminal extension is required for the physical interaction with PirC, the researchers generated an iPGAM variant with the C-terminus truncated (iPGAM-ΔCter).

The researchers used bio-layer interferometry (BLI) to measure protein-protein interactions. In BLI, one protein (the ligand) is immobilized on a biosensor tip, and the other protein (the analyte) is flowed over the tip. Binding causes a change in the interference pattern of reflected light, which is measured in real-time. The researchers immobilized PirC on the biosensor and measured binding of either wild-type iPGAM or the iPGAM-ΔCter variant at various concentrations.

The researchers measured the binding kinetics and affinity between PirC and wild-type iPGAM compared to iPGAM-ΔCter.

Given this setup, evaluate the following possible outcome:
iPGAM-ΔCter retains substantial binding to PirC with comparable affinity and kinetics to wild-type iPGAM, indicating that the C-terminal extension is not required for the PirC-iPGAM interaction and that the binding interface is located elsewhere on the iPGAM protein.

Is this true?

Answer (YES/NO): NO